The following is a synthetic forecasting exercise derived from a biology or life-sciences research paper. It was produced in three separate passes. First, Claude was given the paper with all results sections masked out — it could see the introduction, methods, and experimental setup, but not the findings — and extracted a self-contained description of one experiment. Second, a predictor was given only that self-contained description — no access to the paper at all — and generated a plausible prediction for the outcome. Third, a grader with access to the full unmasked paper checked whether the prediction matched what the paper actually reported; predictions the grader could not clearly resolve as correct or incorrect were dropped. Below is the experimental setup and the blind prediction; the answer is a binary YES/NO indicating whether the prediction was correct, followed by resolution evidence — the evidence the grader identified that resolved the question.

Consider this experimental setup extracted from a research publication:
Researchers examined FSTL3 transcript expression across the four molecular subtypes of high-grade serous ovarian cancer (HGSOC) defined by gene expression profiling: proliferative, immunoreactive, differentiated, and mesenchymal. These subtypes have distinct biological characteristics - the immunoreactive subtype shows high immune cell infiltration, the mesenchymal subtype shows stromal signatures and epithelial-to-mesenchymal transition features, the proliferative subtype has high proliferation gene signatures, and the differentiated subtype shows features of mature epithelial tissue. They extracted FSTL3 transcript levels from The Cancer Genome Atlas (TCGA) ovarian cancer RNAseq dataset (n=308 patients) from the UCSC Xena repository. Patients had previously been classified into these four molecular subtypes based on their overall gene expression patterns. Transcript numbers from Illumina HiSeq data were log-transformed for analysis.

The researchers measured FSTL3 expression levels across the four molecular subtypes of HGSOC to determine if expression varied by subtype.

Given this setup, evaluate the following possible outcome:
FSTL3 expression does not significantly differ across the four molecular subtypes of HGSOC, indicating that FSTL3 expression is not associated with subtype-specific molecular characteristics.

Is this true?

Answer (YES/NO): NO